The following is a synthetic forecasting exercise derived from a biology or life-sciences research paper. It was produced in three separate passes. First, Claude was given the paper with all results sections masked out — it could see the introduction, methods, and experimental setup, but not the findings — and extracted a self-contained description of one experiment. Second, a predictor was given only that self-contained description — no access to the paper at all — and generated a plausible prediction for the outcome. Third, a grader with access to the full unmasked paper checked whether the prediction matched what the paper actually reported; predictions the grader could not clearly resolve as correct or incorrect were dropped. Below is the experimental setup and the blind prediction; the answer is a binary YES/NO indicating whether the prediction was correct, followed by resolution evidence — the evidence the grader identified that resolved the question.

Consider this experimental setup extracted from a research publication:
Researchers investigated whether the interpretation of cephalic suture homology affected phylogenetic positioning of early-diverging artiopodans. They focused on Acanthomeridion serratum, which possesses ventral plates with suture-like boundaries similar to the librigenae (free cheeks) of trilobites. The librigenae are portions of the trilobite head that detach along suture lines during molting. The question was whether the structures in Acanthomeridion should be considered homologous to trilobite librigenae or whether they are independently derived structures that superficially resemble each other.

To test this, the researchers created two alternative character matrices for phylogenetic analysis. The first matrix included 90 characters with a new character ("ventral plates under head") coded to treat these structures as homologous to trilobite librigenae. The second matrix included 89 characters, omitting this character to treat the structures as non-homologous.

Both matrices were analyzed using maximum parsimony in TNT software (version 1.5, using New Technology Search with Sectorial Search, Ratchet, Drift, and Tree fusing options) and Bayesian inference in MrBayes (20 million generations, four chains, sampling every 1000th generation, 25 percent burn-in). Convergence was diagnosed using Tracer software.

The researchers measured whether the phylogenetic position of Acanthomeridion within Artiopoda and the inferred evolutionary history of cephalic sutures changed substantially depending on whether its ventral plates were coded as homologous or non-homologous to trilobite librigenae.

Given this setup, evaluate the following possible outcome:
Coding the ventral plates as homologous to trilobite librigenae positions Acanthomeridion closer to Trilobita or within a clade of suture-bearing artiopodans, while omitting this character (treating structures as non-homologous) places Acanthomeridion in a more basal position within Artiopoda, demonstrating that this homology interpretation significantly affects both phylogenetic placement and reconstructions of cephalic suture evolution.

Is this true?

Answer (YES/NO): YES